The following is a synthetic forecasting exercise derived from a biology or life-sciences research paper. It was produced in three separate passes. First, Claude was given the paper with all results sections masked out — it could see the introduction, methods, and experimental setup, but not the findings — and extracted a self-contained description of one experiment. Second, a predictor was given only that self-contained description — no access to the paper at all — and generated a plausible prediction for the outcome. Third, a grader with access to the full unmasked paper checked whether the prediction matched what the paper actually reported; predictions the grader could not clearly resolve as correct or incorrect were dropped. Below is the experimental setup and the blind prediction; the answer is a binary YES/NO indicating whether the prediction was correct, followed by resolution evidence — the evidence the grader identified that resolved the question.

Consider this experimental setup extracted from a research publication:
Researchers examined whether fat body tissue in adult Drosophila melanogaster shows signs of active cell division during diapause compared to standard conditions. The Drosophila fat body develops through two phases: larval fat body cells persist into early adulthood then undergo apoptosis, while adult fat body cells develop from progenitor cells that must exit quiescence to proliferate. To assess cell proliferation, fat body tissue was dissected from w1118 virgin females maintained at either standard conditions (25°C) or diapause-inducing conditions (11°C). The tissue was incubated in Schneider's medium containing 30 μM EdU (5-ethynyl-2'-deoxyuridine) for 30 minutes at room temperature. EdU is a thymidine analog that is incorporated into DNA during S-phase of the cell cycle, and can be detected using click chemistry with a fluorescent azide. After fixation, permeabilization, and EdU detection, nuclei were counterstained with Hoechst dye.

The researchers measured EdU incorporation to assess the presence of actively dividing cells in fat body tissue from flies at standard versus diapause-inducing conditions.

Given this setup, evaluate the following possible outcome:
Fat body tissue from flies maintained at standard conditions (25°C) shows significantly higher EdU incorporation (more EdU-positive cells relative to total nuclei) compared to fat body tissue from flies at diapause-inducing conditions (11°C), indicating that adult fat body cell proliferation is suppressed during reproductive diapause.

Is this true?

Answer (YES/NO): NO